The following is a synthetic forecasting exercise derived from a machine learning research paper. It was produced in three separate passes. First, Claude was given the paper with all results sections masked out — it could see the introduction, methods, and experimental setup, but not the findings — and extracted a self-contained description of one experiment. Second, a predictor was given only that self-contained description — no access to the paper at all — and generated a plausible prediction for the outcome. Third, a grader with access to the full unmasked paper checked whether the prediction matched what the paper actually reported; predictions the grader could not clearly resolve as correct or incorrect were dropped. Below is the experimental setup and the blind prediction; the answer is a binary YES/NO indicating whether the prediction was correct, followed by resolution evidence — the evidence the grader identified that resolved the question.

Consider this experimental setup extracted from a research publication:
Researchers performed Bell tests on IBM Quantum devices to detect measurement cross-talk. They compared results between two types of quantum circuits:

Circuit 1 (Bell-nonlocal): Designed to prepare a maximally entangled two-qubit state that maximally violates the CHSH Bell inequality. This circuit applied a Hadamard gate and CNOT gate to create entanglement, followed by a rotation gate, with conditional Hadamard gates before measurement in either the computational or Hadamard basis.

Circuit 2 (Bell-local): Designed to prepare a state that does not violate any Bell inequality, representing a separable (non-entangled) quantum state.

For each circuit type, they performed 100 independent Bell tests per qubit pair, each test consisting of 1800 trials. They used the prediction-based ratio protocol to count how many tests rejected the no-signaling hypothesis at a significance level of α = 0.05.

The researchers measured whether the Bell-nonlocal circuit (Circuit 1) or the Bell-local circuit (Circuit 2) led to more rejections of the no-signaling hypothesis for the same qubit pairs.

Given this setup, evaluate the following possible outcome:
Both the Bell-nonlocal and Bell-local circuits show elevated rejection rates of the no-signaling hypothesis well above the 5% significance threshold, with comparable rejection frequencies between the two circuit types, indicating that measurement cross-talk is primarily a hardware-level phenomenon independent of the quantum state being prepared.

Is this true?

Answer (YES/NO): NO